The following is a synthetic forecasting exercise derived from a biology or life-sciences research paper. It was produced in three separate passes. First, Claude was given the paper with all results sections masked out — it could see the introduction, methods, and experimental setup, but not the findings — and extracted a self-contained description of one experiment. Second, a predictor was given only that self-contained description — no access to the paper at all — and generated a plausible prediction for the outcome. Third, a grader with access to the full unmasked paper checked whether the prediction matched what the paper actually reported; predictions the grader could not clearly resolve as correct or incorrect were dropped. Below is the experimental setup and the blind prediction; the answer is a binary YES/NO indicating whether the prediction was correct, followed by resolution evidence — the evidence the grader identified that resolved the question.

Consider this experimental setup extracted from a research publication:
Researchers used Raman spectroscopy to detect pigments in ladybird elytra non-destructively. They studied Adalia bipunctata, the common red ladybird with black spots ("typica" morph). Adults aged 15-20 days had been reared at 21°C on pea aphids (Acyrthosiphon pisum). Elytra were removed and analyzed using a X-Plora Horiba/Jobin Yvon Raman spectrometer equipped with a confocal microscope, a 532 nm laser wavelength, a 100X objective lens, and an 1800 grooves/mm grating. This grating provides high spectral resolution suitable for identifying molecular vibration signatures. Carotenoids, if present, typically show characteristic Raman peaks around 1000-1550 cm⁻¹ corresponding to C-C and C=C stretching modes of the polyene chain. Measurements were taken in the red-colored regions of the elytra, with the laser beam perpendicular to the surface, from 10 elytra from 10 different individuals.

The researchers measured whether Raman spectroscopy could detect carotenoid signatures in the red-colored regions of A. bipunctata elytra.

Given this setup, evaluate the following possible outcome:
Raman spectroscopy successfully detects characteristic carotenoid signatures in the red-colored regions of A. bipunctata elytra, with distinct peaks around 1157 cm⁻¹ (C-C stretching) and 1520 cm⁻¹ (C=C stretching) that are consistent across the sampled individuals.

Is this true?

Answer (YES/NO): YES